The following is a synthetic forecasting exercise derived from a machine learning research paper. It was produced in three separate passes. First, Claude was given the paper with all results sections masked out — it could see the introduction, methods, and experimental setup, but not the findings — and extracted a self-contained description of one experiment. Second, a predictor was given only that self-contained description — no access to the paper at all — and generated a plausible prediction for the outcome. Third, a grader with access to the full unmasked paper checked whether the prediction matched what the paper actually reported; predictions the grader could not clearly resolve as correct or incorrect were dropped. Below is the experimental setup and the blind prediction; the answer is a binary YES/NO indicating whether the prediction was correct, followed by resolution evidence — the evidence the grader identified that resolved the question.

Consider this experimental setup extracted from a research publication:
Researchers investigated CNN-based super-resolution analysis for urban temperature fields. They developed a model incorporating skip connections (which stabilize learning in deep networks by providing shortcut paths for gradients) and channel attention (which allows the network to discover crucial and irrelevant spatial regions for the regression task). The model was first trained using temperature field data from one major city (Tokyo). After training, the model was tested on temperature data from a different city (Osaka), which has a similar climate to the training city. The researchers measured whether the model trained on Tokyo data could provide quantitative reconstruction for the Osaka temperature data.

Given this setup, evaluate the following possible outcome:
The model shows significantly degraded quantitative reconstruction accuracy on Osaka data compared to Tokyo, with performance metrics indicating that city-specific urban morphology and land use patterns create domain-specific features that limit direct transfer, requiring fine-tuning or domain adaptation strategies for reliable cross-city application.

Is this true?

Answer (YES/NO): NO